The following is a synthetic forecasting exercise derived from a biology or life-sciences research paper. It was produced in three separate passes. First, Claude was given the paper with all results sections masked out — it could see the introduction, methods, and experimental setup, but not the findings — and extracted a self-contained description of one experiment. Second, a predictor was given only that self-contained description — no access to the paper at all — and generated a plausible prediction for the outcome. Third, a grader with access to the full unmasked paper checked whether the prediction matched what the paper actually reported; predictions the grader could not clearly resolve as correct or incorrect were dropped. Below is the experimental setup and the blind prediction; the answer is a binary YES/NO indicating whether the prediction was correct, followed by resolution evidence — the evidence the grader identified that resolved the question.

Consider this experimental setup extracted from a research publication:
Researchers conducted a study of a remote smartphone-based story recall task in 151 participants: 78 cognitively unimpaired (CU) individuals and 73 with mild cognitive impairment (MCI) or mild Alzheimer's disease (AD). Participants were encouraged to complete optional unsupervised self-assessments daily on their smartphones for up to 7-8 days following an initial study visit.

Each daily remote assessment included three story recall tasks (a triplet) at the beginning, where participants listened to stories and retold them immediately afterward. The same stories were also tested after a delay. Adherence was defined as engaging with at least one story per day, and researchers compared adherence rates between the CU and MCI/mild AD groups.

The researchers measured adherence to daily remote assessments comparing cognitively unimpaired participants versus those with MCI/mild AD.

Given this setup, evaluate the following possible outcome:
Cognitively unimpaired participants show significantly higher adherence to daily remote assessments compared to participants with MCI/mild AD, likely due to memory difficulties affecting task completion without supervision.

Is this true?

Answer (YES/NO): YES